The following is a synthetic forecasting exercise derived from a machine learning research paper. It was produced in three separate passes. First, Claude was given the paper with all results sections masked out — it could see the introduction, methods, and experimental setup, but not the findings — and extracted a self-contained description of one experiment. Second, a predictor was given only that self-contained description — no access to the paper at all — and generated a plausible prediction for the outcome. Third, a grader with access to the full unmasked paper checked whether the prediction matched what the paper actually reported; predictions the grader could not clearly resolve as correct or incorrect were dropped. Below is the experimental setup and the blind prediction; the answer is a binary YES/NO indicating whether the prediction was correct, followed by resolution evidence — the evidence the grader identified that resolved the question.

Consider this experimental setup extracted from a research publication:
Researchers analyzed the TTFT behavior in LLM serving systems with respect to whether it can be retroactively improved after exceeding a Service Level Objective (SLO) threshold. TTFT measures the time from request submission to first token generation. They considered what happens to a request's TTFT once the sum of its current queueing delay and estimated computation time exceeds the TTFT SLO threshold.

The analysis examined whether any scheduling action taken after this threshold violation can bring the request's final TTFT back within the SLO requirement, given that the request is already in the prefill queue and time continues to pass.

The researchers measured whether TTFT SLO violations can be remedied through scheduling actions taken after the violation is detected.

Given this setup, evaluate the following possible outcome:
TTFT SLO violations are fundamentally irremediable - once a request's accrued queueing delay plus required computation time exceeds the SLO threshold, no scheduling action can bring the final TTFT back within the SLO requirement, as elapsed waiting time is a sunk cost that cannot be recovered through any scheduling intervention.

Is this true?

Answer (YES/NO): YES